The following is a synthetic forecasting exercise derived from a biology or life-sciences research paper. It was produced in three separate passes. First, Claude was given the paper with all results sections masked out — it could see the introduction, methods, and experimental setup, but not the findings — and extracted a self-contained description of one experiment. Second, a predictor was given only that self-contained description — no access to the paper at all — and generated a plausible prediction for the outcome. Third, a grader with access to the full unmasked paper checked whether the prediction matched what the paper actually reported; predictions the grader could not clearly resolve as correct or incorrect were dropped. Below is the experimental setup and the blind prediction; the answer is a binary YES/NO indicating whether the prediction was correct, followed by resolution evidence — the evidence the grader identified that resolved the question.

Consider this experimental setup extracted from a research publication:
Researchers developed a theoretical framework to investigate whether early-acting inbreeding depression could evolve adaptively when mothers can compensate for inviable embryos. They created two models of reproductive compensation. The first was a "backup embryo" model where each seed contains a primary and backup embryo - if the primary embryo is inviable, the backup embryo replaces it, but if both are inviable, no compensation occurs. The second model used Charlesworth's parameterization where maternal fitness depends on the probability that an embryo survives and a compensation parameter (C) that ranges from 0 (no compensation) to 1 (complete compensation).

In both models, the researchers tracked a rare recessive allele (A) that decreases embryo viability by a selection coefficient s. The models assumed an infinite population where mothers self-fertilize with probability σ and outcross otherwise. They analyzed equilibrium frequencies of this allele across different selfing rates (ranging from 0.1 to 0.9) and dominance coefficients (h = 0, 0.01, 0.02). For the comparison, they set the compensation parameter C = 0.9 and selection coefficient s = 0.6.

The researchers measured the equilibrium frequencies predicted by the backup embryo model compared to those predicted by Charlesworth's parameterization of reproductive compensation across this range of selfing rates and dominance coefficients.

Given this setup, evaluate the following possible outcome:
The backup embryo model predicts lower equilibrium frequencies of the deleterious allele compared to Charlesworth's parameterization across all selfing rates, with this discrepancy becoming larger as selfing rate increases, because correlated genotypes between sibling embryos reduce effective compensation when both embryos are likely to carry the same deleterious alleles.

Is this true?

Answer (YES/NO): NO